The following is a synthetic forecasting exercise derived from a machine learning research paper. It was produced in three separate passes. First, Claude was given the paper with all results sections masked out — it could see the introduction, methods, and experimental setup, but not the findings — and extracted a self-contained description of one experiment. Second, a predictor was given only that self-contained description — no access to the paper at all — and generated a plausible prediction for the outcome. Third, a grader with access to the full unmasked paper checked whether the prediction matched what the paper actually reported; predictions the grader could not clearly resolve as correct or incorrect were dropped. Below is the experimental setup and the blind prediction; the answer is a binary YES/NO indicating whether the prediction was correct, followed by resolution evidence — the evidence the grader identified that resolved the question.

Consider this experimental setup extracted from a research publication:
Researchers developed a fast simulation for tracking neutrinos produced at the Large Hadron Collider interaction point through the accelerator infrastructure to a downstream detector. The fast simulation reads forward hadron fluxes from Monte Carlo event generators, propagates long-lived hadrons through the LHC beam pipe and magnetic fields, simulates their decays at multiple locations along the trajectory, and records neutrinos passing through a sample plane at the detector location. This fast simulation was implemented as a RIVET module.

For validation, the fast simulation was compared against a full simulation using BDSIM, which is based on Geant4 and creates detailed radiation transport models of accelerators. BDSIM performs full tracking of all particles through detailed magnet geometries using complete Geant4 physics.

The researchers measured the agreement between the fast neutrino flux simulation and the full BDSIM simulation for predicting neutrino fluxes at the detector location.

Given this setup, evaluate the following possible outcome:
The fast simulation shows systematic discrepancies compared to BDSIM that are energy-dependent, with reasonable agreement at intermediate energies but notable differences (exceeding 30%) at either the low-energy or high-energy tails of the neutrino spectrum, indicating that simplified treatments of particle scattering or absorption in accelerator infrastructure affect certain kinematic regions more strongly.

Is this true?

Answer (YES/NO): NO